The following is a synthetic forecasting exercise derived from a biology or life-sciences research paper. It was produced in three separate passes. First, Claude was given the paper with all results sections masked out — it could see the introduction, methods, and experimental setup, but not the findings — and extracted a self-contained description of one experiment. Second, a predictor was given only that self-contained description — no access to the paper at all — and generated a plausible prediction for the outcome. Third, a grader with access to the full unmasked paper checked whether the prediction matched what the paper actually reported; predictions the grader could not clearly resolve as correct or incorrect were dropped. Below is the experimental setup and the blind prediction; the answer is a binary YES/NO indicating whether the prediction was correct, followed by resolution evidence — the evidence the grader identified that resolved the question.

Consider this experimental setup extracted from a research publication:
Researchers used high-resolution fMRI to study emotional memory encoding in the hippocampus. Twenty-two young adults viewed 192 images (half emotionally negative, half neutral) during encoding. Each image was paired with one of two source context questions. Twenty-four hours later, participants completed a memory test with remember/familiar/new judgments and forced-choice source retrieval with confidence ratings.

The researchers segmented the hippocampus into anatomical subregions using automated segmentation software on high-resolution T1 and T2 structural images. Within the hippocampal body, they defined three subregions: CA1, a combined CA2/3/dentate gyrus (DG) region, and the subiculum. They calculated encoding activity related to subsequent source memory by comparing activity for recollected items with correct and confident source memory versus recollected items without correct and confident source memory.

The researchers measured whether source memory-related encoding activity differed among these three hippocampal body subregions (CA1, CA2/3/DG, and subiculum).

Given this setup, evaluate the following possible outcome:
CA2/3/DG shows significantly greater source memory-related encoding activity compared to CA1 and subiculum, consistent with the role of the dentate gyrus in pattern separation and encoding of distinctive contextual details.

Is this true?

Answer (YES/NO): NO